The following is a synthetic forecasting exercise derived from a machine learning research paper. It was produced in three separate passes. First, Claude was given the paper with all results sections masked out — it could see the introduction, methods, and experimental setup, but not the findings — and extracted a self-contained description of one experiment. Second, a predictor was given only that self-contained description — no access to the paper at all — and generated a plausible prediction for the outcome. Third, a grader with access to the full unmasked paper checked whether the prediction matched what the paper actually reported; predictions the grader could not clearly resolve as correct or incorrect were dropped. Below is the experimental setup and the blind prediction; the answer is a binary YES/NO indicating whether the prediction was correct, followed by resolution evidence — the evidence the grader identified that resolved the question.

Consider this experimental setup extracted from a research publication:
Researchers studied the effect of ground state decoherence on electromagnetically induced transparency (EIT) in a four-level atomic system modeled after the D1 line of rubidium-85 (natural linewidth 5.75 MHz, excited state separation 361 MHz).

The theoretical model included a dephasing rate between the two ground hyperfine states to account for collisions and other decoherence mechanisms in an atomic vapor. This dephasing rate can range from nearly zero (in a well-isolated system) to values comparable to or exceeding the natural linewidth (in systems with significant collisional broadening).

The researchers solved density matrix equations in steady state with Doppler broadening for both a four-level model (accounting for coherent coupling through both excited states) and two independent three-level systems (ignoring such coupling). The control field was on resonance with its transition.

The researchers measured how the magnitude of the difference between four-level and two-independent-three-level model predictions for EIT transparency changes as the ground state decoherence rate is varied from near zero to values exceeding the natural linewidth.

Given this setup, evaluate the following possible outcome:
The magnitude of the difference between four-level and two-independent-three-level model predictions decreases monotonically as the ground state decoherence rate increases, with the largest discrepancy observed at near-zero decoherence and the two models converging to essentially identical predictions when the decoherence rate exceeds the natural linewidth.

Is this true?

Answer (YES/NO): NO